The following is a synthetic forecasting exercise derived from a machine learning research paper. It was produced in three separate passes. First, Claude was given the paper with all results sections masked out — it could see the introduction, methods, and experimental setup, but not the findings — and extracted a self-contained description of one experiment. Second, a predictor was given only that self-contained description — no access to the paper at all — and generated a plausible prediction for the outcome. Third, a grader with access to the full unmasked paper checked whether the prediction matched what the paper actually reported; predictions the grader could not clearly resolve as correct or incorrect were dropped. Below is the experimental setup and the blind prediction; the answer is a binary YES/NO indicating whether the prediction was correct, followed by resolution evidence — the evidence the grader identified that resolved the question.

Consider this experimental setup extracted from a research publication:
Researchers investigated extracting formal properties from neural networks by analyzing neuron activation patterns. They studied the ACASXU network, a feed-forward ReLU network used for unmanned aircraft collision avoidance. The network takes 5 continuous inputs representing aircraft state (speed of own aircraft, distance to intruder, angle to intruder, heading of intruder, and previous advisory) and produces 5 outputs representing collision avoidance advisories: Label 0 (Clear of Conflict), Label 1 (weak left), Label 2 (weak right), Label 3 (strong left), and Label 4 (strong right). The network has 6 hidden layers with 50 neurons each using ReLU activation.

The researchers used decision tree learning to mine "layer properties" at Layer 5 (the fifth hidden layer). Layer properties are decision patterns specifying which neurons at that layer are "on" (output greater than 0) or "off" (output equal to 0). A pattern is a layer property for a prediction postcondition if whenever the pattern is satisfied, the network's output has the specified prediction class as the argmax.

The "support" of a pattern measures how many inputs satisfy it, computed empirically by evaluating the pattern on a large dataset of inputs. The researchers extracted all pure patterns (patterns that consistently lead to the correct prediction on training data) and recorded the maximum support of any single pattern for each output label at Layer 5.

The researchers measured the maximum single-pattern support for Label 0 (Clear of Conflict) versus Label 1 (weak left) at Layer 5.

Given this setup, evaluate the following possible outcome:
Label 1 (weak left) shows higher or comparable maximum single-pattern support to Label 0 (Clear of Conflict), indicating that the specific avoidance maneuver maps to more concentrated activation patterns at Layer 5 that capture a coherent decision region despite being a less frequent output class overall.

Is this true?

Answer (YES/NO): NO